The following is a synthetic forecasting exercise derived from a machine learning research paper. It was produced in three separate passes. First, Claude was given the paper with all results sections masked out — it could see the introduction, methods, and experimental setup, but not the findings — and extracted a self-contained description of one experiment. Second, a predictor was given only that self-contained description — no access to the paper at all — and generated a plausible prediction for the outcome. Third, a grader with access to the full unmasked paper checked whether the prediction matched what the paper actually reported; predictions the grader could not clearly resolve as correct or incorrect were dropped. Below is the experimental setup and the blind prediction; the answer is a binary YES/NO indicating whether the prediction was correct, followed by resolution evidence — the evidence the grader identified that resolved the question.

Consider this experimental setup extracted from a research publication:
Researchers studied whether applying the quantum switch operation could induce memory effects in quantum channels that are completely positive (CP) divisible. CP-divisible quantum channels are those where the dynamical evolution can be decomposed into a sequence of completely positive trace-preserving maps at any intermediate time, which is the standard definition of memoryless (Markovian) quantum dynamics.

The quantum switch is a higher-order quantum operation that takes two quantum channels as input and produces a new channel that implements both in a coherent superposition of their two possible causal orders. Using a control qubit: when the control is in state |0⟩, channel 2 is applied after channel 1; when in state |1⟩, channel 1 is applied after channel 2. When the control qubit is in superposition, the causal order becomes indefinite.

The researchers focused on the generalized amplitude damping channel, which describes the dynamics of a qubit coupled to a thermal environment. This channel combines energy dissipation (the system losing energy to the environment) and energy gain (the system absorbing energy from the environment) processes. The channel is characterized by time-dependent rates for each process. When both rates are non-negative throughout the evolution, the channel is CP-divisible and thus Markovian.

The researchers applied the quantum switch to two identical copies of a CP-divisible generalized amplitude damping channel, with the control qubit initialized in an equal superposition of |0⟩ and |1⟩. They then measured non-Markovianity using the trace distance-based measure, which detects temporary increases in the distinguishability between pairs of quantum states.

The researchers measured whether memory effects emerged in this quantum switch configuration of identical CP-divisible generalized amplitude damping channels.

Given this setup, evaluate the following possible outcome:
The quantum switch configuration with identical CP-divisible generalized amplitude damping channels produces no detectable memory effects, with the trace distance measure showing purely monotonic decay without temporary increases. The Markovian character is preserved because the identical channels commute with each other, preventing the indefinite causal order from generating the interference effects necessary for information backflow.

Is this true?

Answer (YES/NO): NO